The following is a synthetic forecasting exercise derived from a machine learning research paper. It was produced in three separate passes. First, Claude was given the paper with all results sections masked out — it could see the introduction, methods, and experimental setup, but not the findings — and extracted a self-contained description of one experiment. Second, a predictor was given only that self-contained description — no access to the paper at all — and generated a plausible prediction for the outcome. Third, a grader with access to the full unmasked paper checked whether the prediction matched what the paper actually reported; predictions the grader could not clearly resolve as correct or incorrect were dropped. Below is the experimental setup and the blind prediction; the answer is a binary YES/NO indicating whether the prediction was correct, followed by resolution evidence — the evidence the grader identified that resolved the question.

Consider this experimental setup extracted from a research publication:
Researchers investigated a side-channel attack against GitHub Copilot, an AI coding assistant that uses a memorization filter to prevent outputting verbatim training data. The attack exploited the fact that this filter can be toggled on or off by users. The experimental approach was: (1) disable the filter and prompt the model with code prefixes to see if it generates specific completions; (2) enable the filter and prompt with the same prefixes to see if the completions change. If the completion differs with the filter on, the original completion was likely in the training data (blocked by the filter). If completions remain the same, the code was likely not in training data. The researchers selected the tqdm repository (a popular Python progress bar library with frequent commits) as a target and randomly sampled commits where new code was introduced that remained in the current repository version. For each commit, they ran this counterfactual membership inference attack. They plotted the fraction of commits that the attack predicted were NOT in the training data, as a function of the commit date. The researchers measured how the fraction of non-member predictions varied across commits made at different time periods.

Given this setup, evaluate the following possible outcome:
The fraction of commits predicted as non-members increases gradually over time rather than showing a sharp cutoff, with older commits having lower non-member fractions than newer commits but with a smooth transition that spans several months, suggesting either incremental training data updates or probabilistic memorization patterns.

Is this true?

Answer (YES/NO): NO